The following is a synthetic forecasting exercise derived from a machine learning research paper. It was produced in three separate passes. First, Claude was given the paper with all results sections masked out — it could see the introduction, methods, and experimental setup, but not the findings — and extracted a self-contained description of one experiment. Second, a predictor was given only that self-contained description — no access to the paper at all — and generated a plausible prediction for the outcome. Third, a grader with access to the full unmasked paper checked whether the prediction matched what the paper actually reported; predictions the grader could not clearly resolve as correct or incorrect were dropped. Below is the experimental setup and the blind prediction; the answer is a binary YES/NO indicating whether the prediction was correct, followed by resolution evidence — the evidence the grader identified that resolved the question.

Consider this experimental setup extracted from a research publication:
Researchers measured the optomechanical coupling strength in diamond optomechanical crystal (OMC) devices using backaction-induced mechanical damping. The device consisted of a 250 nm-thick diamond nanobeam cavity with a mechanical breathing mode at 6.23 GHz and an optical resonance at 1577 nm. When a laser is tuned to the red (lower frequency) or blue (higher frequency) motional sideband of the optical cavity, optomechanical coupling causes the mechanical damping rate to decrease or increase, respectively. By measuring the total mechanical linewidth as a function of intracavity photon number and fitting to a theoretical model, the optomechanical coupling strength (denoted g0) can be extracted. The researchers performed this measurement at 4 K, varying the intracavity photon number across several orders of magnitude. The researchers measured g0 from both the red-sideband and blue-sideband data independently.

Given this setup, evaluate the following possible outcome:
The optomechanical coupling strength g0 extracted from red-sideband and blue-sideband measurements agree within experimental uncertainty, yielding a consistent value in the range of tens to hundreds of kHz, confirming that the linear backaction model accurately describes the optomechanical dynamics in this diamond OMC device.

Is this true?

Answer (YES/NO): YES